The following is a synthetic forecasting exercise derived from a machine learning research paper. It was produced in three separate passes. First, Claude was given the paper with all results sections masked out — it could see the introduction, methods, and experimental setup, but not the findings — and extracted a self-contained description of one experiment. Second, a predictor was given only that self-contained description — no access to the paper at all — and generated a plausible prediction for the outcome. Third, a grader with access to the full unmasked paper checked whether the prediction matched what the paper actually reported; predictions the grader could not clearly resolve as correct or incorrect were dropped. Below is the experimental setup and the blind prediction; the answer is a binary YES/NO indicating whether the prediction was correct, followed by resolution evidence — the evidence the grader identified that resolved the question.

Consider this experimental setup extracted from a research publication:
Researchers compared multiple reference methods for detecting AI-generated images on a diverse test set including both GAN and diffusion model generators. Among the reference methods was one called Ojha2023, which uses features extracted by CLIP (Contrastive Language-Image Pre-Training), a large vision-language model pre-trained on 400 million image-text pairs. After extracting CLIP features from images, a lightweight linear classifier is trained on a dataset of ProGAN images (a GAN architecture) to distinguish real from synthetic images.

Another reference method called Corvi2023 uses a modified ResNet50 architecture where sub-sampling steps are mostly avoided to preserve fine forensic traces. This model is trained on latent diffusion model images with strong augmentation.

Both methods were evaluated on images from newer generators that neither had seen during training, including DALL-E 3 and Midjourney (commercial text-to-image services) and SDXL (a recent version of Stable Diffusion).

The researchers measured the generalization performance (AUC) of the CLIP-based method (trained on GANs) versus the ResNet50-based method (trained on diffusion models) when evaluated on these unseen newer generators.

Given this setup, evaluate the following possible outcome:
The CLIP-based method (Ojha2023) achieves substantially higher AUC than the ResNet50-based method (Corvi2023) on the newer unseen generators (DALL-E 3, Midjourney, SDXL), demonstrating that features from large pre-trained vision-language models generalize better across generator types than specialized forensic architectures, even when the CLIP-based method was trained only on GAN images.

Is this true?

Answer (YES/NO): NO